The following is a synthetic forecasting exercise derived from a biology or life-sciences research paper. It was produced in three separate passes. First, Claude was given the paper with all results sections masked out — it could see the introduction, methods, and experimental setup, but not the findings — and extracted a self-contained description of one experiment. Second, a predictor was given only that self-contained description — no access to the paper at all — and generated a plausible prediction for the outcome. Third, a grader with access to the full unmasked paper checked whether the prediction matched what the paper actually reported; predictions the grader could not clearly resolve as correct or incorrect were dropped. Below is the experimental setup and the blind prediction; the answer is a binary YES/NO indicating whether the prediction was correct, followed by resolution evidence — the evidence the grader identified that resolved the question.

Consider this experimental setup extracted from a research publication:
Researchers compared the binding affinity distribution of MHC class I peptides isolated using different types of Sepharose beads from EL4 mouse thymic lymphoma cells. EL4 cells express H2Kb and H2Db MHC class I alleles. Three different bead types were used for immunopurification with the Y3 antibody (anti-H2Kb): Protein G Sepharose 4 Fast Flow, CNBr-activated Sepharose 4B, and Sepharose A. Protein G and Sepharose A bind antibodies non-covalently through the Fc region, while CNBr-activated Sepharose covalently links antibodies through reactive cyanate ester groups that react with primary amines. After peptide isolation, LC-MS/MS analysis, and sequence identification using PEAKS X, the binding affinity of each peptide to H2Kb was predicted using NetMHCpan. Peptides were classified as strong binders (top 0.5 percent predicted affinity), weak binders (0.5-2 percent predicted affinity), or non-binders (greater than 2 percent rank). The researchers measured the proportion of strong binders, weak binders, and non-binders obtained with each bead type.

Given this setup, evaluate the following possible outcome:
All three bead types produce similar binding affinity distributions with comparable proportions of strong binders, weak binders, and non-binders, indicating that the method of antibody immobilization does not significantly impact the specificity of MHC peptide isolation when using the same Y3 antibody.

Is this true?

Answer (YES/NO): YES